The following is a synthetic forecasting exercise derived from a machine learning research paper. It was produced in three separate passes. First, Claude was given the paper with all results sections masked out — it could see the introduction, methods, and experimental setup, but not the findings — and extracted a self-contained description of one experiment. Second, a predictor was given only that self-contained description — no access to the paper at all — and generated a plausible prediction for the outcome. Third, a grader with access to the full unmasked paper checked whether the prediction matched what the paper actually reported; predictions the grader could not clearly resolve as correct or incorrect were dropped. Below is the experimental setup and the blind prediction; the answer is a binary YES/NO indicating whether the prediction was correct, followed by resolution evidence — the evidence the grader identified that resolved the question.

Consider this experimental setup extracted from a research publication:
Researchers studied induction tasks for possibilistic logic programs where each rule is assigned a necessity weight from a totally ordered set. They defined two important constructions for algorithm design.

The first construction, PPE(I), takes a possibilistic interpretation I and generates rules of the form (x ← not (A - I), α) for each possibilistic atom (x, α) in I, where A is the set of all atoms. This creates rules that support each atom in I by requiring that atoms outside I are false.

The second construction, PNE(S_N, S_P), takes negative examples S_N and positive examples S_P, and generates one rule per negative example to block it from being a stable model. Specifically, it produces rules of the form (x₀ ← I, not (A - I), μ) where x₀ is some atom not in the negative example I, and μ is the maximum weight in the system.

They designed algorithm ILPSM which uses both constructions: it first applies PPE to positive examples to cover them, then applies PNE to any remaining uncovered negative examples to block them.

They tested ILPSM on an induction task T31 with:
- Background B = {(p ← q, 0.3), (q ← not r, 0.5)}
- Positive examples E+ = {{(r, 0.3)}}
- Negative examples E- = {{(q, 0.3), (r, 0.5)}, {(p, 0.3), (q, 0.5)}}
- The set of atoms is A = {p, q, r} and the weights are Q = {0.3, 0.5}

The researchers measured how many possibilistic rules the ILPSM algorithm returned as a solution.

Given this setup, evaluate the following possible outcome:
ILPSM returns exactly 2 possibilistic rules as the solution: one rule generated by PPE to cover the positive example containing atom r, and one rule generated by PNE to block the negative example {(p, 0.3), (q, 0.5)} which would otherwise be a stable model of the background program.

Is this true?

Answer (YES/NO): YES